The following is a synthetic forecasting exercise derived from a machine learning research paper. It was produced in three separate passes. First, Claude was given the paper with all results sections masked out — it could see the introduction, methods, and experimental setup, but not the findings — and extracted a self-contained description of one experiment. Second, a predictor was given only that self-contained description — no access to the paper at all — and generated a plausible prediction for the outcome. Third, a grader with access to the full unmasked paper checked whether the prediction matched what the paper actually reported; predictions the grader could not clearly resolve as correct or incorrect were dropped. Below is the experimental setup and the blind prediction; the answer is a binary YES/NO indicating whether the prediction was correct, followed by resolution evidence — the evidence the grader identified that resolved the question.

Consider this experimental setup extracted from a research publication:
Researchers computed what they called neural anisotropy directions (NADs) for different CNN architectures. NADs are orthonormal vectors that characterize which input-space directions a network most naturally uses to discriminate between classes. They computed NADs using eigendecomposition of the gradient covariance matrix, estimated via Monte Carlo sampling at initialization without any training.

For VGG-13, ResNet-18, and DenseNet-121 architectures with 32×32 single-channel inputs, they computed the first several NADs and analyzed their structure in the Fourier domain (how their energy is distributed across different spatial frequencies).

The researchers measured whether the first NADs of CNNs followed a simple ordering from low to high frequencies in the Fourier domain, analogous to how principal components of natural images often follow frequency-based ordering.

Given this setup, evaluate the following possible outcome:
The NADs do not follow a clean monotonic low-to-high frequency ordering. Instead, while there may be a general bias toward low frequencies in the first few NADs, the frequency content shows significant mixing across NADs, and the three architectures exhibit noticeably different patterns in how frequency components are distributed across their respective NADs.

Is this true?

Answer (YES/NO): YES